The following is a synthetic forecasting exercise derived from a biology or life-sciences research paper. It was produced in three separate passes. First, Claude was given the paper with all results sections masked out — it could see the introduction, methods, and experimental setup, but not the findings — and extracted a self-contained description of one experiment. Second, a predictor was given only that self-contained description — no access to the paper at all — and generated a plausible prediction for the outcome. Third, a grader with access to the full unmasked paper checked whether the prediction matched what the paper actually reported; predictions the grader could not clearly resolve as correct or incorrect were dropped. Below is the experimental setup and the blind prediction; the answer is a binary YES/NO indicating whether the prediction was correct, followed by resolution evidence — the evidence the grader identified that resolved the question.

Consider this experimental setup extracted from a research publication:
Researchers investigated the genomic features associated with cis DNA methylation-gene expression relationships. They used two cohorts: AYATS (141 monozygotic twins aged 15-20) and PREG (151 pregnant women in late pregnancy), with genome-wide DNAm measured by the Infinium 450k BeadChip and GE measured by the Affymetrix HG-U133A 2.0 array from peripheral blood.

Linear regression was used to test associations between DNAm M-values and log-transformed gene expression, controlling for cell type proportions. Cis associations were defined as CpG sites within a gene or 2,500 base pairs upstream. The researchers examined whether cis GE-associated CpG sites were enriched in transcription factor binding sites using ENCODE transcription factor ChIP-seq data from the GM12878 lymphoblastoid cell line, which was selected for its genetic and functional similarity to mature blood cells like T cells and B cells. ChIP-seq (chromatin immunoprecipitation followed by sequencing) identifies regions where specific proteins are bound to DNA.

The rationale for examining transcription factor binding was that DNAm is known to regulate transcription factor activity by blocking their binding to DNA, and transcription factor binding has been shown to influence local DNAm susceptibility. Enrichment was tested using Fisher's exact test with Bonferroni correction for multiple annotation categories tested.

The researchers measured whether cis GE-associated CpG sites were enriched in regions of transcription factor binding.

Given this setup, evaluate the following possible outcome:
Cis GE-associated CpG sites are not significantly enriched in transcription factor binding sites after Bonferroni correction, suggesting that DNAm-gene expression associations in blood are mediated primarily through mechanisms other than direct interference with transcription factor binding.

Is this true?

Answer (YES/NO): NO